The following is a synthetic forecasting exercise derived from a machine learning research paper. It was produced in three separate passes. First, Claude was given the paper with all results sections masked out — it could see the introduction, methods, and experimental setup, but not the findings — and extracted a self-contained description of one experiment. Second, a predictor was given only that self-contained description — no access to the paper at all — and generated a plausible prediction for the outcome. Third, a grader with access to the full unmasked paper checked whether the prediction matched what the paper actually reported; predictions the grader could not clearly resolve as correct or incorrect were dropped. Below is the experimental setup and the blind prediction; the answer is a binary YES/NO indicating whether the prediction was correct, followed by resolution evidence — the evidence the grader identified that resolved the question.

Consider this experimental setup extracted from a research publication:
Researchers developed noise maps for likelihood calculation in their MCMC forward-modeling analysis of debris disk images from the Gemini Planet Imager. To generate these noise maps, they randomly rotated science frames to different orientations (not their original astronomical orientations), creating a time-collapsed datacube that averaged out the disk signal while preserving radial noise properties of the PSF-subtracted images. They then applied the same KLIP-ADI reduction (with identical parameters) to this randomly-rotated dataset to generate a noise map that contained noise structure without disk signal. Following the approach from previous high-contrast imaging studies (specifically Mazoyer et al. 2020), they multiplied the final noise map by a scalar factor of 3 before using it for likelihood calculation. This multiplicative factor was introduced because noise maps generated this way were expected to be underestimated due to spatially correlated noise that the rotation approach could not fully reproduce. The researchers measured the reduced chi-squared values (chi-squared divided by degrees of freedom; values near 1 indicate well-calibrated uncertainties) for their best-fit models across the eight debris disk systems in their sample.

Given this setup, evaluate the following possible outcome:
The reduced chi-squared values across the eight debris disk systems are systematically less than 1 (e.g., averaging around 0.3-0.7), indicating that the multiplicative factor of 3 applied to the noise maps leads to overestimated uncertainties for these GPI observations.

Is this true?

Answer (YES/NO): NO